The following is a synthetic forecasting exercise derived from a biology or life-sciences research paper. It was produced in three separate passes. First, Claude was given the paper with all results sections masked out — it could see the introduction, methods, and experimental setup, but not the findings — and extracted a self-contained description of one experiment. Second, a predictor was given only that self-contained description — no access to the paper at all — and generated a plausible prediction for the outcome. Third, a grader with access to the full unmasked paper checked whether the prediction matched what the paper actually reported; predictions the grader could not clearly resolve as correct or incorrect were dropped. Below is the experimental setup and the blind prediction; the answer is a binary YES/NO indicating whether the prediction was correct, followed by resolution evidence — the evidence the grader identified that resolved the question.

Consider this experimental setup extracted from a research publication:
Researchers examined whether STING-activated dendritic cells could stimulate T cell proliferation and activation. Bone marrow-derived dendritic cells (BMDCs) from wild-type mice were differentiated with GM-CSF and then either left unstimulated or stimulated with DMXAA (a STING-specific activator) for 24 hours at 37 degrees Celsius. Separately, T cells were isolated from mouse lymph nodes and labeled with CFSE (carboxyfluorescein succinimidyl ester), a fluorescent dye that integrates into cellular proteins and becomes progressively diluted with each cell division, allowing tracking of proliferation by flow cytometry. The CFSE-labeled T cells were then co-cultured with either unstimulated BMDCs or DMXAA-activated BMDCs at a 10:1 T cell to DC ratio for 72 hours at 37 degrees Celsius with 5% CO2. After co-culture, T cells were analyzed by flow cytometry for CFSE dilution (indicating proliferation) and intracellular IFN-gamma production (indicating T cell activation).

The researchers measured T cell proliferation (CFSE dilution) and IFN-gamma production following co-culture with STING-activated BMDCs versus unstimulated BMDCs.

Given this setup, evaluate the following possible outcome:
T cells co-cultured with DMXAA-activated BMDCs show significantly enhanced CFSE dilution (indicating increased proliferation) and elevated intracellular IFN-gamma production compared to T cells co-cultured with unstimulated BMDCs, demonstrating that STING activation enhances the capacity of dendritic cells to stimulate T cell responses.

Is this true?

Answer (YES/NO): YES